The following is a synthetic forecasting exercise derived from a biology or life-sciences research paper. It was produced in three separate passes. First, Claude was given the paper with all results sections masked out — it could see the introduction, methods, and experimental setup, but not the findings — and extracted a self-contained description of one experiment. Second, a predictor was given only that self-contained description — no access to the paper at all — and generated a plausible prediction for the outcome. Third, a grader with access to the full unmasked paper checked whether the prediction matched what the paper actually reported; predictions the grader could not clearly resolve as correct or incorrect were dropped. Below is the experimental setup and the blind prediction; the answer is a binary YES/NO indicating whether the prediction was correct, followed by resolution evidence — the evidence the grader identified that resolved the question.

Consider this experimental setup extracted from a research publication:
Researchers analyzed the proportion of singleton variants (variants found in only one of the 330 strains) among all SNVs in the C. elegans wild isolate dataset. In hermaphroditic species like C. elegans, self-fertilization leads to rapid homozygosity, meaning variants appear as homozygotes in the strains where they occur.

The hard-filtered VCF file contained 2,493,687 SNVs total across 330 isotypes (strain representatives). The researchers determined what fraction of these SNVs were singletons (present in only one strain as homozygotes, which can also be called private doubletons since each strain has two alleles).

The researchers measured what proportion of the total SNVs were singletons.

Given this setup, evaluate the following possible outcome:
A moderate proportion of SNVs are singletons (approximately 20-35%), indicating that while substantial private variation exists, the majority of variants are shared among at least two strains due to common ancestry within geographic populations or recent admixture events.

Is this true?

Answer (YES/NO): NO